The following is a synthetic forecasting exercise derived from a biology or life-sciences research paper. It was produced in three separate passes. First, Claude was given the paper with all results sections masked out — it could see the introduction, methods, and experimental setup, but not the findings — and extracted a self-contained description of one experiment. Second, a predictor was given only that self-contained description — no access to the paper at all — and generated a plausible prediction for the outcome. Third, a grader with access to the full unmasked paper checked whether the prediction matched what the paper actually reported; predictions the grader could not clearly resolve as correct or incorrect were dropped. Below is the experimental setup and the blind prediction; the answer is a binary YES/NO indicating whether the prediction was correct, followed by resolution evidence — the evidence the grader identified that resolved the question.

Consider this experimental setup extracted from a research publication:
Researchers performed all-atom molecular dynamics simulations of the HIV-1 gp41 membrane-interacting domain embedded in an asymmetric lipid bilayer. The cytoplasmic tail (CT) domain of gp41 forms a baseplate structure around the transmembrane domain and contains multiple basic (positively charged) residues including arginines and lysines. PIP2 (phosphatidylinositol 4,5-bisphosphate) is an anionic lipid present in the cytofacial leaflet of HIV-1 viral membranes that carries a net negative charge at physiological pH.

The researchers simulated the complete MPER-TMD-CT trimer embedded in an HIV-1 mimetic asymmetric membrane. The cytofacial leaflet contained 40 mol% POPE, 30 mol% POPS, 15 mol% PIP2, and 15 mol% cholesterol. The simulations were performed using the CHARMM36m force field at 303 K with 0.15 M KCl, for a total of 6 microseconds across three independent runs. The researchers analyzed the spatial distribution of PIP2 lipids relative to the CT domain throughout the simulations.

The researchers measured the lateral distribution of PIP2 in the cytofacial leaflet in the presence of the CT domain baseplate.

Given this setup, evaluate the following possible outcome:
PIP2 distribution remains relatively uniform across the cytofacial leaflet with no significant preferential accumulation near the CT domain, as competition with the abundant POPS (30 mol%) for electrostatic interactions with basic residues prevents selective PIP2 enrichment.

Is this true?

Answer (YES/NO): NO